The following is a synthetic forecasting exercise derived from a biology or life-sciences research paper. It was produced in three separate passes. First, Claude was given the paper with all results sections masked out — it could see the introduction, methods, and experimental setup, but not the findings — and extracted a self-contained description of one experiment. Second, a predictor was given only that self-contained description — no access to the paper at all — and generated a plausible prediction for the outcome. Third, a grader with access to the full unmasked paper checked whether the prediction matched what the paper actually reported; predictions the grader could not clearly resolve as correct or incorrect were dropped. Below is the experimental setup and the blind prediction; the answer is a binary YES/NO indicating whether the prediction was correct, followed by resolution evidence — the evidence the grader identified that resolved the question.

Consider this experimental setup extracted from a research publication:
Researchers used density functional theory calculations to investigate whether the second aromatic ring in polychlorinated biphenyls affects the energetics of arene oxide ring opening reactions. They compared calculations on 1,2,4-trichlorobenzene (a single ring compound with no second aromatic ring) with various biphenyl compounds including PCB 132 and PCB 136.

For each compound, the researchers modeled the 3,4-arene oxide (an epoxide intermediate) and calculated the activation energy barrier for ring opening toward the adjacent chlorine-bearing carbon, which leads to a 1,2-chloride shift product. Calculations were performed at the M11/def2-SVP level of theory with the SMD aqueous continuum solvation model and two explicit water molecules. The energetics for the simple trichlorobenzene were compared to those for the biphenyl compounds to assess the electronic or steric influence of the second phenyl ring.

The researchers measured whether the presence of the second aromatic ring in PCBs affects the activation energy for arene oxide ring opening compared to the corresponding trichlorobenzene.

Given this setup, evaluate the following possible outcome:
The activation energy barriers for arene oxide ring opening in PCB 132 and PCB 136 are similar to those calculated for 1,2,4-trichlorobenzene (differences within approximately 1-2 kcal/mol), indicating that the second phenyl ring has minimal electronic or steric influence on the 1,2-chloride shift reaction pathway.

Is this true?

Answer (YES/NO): YES